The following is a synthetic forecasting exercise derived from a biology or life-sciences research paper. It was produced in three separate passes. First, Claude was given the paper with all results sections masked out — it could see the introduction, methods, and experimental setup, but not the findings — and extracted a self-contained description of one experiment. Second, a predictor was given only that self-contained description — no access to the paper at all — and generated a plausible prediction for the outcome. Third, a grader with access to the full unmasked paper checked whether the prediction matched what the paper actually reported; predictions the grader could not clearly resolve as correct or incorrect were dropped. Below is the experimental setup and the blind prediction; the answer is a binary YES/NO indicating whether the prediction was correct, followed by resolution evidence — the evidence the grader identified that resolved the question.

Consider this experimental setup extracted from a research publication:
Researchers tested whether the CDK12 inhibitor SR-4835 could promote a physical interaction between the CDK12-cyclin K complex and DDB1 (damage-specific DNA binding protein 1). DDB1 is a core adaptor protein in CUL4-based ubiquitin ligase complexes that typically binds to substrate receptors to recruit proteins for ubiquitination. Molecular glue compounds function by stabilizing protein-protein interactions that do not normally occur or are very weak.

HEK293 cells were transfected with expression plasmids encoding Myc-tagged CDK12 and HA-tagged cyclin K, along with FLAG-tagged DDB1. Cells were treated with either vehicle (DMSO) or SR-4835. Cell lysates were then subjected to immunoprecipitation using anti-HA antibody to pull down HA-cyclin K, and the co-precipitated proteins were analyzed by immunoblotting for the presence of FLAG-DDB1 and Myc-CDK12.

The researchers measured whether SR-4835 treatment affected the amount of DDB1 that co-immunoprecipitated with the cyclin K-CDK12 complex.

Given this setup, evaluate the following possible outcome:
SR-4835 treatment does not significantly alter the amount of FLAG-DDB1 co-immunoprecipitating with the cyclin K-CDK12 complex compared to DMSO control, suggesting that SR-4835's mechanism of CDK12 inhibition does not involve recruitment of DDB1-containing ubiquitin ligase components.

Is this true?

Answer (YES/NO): NO